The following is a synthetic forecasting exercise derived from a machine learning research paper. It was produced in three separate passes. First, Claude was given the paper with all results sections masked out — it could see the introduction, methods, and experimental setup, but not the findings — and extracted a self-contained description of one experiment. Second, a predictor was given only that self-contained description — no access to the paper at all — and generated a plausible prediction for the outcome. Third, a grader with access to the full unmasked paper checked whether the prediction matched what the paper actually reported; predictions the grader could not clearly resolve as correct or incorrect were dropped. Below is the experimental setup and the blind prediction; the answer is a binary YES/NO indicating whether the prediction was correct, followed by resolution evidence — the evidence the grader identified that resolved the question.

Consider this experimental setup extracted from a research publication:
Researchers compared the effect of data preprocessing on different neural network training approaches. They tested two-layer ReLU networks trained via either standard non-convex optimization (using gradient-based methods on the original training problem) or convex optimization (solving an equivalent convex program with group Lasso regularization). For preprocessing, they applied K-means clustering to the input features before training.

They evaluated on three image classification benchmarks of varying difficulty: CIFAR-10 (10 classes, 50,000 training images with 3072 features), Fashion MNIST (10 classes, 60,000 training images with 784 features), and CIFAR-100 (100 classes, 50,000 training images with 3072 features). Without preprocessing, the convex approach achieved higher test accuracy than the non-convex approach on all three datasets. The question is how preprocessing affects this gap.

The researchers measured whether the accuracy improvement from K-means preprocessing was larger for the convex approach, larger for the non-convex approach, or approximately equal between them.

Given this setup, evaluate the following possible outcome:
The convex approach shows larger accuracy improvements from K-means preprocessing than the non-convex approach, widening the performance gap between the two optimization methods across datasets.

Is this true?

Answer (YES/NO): NO